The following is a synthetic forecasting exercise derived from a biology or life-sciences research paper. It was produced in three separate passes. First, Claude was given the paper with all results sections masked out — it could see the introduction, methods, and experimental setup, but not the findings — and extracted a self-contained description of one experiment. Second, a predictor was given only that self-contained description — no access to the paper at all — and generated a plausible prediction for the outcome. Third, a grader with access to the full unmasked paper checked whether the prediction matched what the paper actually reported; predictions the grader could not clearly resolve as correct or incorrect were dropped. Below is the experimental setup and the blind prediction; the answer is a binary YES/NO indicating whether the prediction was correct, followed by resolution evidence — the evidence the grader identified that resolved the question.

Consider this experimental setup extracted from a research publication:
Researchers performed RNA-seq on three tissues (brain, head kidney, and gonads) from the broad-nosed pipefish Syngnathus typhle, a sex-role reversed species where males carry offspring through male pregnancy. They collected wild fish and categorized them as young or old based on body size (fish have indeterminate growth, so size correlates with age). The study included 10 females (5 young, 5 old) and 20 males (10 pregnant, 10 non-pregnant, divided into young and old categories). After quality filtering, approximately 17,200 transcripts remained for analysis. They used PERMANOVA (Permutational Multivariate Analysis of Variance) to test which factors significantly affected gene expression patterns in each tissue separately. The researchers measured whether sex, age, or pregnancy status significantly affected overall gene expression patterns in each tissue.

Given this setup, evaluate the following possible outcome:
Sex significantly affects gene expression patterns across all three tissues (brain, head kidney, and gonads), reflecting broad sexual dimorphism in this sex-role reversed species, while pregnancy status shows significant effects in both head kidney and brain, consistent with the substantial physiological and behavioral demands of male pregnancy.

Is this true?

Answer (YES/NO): NO